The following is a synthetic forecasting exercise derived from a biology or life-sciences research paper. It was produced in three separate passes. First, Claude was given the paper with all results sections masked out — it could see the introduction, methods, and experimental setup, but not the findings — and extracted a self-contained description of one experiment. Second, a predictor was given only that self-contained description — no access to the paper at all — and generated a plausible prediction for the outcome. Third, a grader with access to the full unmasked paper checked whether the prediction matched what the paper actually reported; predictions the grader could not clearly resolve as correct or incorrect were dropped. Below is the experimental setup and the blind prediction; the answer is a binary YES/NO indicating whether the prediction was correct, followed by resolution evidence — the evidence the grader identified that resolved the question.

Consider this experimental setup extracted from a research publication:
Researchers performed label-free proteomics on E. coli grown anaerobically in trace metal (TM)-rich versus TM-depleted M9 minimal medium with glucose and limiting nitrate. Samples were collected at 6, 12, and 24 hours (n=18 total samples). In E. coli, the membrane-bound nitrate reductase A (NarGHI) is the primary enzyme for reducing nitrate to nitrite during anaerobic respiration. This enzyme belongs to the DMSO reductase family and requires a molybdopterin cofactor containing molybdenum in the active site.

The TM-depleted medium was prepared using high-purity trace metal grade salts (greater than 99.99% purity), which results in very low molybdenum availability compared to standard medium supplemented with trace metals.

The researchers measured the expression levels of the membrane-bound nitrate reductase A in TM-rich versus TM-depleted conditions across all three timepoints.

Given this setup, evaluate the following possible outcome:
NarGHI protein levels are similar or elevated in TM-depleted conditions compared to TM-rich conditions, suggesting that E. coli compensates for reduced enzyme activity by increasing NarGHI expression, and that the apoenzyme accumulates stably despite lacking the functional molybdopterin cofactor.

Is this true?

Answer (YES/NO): NO